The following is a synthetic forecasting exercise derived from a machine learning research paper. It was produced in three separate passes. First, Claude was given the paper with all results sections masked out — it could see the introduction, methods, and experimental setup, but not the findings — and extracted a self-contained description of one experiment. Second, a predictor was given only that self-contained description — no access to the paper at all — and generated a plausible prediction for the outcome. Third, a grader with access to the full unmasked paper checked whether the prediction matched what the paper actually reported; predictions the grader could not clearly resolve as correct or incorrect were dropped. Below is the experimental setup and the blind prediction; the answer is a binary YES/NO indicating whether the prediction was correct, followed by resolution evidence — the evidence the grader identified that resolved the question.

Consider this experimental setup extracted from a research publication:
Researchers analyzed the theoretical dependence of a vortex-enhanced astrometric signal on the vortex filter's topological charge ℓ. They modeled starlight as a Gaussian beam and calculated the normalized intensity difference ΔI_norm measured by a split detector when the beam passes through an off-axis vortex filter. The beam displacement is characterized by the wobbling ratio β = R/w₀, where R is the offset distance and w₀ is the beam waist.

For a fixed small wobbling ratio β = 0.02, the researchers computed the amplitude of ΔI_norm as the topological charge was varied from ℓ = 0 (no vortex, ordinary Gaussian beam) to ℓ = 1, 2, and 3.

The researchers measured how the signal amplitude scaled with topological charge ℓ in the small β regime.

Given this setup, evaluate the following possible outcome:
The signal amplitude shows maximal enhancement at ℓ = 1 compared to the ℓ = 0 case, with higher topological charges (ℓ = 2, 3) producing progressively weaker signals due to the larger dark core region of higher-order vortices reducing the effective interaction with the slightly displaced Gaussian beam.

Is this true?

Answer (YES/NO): NO